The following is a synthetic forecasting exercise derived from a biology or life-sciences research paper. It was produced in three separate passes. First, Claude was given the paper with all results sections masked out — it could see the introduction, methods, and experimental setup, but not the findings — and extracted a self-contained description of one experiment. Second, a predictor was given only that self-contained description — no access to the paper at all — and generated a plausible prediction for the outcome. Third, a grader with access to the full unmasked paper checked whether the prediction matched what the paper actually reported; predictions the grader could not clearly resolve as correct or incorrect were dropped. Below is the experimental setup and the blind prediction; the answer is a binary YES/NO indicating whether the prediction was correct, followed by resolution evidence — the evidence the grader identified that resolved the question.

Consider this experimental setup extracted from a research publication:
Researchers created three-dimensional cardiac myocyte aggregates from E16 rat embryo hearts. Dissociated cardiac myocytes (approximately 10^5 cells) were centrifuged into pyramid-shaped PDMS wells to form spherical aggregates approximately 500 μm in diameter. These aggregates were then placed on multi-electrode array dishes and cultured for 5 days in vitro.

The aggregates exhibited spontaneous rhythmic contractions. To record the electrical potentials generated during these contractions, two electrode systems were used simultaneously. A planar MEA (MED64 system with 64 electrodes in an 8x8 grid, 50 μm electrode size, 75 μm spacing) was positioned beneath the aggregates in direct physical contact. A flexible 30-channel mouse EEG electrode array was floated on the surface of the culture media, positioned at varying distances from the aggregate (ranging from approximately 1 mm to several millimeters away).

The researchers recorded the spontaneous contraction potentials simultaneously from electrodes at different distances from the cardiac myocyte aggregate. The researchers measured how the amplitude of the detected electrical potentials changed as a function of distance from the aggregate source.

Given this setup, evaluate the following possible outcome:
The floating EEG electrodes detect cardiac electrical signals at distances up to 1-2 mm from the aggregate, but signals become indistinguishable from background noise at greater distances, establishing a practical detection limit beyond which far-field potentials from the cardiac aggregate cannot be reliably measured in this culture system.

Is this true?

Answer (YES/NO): NO